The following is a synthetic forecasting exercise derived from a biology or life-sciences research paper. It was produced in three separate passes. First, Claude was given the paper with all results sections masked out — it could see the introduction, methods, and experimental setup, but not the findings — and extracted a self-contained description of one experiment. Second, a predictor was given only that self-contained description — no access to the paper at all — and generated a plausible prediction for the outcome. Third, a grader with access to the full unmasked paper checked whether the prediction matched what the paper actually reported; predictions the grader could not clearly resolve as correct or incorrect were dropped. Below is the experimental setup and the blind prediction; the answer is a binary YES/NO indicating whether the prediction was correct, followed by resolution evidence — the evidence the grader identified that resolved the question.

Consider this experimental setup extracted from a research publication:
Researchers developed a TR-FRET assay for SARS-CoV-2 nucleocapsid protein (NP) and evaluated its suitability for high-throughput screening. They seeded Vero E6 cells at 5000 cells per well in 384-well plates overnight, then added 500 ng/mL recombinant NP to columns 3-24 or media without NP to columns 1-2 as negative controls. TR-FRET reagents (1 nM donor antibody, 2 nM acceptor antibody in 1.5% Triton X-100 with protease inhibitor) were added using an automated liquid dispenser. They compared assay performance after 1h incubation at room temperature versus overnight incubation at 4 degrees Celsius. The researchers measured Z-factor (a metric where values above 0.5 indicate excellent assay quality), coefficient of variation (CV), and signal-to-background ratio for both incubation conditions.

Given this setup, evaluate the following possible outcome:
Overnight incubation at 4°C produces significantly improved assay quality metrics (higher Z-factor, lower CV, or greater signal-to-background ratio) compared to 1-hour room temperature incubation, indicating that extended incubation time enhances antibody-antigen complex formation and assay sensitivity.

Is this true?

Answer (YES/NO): YES